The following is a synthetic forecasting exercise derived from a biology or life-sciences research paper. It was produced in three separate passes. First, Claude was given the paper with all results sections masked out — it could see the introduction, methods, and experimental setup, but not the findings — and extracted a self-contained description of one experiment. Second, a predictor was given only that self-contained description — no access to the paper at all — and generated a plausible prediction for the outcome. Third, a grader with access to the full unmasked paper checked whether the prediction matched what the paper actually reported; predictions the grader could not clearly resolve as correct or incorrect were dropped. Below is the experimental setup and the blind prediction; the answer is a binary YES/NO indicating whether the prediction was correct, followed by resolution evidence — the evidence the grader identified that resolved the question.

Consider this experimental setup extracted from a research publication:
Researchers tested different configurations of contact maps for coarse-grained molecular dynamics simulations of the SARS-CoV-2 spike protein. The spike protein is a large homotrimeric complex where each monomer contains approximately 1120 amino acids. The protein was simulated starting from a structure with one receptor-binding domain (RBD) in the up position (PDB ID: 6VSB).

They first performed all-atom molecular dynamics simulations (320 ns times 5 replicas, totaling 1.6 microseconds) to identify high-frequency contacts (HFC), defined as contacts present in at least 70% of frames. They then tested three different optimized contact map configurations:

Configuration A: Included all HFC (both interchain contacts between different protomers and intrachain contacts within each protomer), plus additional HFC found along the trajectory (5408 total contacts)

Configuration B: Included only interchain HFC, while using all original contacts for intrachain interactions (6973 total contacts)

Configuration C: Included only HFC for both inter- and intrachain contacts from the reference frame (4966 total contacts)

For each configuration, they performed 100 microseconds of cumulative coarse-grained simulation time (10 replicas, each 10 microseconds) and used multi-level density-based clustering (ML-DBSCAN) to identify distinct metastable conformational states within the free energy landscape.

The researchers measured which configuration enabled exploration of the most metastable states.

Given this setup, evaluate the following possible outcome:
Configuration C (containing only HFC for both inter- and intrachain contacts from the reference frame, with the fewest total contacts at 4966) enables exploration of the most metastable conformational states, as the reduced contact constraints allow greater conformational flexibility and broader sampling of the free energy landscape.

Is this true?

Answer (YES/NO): YES